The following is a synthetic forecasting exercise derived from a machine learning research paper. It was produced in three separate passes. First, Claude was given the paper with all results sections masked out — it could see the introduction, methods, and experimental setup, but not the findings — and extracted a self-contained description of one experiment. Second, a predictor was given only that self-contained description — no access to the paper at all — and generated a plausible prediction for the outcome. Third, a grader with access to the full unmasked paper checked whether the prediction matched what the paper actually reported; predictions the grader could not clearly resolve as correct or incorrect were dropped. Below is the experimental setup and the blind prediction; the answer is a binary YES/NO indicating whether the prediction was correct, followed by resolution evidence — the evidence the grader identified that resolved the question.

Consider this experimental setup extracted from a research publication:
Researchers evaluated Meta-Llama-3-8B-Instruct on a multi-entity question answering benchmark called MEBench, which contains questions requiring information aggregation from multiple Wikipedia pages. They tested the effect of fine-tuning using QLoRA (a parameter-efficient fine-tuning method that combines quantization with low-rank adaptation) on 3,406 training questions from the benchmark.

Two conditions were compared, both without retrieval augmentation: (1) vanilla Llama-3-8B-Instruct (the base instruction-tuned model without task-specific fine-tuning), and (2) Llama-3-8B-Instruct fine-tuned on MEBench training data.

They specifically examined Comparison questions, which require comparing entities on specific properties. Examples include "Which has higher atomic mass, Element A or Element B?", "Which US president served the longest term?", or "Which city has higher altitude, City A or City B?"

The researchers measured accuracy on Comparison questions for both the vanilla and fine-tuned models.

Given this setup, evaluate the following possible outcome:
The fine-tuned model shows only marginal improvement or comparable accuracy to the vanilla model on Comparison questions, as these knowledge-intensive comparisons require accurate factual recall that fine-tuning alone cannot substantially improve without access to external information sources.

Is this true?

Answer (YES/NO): YES